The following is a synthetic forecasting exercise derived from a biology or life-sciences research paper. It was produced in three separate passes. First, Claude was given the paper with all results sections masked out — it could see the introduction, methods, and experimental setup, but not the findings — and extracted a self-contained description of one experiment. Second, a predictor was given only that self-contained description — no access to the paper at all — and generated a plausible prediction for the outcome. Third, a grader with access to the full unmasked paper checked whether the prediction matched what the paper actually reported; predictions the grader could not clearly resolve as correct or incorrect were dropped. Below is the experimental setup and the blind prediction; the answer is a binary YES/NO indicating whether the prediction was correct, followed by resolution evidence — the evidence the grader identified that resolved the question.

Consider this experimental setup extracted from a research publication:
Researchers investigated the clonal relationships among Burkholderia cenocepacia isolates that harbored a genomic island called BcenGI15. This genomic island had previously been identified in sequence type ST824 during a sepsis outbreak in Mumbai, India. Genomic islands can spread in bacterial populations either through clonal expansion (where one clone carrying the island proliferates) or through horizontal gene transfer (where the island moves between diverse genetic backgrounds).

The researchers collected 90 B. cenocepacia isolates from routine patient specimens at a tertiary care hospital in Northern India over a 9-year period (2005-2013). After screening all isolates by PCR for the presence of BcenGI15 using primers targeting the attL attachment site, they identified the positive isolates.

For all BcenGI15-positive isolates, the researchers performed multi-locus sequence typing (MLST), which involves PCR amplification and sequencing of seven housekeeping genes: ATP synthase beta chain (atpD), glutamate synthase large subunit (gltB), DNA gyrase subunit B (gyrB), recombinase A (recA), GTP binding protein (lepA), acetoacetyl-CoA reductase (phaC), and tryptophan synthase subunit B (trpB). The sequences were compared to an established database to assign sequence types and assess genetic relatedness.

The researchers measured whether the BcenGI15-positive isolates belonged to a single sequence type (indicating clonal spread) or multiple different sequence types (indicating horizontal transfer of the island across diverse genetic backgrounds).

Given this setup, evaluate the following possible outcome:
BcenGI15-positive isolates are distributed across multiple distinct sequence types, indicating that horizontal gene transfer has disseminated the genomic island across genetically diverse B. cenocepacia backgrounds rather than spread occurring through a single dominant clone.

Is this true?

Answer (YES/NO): NO